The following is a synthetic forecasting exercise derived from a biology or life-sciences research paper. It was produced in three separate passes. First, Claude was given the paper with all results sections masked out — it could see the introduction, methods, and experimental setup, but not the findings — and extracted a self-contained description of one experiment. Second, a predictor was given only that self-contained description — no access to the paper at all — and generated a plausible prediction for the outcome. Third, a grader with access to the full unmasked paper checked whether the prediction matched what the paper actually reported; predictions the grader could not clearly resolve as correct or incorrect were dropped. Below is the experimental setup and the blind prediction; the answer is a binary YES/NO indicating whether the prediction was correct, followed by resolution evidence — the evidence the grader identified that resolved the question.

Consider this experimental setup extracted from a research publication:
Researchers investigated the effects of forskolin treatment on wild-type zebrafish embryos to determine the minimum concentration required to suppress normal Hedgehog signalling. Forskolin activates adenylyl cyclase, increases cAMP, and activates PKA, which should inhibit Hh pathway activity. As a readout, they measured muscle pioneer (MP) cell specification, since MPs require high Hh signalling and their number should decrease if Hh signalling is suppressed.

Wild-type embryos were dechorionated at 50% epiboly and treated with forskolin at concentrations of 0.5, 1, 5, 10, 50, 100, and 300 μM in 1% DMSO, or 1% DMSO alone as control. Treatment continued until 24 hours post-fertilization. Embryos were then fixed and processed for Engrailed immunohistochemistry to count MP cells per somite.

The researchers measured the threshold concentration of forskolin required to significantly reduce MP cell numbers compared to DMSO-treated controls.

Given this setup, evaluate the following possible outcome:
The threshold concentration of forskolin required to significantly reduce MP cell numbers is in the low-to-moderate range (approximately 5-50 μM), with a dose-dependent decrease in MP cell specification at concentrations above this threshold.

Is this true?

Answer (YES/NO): NO